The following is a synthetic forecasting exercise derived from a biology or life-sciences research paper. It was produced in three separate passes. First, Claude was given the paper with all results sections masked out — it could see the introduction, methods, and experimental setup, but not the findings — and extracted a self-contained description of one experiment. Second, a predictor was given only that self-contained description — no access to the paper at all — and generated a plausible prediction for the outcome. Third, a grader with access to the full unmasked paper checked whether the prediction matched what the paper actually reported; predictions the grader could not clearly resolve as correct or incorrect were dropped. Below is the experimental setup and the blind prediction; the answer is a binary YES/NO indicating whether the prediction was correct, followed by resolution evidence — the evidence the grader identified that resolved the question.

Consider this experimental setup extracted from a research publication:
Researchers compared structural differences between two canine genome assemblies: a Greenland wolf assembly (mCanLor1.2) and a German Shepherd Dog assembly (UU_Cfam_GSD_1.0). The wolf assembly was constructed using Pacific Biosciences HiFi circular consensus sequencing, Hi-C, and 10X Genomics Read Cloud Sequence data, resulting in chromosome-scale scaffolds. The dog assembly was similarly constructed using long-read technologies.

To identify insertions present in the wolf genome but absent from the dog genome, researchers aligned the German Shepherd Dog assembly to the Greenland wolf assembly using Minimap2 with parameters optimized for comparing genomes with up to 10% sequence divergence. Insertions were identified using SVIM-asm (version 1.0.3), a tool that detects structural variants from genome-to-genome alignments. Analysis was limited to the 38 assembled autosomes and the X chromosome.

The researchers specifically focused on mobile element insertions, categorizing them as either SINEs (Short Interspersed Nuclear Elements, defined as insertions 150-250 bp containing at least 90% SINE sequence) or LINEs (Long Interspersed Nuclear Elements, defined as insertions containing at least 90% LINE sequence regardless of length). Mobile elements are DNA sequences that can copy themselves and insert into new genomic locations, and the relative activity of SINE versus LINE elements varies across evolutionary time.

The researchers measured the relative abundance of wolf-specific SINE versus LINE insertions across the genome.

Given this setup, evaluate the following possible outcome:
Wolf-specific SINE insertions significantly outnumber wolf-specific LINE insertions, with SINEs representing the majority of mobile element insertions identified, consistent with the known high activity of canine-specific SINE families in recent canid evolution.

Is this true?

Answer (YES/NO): YES